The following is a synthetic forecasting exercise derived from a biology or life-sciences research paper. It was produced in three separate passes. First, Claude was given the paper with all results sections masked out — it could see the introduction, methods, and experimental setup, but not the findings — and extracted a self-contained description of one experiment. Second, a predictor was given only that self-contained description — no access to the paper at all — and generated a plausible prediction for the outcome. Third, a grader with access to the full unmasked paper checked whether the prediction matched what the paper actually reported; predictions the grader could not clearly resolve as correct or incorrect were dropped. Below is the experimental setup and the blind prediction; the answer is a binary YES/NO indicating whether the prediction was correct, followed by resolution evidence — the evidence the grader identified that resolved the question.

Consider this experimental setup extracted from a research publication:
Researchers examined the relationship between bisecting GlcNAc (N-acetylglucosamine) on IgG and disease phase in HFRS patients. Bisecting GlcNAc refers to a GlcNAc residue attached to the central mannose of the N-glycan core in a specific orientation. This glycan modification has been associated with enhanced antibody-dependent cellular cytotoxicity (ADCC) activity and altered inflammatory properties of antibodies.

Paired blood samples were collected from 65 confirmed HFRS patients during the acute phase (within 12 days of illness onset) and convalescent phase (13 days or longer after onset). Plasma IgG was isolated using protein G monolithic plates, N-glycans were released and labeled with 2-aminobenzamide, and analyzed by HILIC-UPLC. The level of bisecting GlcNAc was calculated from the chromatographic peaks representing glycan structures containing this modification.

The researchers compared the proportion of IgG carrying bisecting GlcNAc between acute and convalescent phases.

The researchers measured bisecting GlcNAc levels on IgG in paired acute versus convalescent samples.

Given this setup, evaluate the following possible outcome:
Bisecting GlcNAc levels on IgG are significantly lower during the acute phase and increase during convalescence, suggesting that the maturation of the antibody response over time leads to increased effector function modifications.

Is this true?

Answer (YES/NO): NO